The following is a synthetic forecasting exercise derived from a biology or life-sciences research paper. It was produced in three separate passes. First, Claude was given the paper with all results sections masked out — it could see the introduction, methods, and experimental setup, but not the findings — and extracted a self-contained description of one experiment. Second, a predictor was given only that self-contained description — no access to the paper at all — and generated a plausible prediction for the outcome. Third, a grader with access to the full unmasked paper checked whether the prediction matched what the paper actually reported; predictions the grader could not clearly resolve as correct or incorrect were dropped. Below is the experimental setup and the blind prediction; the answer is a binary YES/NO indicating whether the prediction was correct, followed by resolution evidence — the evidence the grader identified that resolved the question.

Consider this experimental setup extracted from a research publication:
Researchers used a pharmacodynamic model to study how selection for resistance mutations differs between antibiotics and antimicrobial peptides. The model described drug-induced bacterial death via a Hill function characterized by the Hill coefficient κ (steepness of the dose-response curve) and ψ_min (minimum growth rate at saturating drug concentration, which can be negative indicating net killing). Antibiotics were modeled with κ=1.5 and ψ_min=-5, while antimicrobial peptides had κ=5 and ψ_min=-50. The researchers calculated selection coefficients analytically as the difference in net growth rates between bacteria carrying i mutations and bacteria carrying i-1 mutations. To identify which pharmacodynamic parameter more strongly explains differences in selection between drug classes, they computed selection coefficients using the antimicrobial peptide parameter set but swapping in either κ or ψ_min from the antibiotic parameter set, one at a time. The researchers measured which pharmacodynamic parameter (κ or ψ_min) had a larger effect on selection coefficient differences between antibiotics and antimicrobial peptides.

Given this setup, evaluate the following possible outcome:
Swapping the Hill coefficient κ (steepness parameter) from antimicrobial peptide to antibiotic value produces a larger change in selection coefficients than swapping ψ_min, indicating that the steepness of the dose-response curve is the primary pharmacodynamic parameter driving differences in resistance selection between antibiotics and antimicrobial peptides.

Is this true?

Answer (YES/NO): NO